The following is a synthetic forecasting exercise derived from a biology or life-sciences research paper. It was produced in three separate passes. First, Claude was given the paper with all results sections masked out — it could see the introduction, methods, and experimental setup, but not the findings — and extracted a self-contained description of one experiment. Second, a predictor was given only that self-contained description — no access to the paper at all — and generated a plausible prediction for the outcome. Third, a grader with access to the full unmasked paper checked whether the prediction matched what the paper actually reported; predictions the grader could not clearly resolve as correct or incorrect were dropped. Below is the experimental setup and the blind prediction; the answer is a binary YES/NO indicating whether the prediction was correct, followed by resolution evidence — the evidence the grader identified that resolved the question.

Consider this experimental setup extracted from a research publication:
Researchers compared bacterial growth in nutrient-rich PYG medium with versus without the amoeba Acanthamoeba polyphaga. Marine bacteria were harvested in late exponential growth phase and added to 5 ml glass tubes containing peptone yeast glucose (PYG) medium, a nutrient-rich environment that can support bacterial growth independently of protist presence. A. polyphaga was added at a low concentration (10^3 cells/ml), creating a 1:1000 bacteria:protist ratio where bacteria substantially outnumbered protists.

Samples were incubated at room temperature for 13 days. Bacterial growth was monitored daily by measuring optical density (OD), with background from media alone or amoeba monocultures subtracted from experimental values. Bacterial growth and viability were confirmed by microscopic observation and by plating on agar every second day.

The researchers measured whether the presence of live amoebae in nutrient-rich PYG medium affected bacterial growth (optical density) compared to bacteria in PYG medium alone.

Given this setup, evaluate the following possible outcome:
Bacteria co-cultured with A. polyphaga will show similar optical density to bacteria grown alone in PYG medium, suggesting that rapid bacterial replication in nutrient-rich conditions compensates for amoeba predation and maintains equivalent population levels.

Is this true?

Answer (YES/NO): NO